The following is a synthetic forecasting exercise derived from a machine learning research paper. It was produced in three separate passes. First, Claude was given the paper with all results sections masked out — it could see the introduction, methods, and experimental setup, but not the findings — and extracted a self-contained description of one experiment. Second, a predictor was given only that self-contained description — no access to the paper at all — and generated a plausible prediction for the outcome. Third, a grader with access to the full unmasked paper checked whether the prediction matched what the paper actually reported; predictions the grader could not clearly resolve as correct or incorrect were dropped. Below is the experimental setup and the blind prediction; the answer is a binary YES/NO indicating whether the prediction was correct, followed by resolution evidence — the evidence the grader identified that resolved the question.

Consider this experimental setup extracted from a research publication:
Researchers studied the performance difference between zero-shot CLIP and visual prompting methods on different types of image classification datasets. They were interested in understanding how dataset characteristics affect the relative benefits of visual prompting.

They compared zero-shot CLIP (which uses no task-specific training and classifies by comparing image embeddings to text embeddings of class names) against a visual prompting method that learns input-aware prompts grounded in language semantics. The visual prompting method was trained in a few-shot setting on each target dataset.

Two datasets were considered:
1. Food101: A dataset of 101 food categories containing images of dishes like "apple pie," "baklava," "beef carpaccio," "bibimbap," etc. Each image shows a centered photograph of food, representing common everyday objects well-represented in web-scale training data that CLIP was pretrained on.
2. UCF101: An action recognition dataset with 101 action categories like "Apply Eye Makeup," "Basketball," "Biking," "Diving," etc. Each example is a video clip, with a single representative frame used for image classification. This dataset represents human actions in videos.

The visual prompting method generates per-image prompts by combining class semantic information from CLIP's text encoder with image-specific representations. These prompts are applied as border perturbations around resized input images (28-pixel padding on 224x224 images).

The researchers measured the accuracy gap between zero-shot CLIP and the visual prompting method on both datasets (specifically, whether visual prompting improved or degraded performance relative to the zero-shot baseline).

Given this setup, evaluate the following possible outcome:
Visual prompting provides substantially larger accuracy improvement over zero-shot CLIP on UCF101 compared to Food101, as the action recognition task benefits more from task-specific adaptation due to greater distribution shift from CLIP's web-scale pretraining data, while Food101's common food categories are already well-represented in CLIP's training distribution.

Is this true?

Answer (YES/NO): YES